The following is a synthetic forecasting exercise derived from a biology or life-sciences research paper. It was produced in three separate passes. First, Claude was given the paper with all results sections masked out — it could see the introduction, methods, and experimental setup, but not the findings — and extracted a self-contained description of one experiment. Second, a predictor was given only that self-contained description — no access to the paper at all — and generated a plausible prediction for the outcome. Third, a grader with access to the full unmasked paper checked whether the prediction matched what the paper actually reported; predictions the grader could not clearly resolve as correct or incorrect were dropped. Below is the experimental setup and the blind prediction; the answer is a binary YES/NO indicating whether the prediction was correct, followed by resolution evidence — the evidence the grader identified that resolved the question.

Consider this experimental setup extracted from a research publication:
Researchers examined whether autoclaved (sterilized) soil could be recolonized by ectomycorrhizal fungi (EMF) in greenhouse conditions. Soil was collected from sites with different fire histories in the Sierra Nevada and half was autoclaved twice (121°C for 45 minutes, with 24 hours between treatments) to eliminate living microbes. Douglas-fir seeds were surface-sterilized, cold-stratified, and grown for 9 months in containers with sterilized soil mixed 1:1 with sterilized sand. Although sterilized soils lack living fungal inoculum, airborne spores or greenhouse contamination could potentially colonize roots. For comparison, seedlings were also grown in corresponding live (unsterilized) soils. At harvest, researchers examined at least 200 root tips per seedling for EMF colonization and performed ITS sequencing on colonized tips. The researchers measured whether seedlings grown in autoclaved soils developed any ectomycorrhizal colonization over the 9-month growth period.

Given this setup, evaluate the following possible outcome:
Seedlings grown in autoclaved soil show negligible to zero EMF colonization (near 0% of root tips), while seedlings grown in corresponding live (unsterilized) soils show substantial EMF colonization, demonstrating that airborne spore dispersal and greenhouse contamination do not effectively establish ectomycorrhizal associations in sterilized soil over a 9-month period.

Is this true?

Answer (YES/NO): NO